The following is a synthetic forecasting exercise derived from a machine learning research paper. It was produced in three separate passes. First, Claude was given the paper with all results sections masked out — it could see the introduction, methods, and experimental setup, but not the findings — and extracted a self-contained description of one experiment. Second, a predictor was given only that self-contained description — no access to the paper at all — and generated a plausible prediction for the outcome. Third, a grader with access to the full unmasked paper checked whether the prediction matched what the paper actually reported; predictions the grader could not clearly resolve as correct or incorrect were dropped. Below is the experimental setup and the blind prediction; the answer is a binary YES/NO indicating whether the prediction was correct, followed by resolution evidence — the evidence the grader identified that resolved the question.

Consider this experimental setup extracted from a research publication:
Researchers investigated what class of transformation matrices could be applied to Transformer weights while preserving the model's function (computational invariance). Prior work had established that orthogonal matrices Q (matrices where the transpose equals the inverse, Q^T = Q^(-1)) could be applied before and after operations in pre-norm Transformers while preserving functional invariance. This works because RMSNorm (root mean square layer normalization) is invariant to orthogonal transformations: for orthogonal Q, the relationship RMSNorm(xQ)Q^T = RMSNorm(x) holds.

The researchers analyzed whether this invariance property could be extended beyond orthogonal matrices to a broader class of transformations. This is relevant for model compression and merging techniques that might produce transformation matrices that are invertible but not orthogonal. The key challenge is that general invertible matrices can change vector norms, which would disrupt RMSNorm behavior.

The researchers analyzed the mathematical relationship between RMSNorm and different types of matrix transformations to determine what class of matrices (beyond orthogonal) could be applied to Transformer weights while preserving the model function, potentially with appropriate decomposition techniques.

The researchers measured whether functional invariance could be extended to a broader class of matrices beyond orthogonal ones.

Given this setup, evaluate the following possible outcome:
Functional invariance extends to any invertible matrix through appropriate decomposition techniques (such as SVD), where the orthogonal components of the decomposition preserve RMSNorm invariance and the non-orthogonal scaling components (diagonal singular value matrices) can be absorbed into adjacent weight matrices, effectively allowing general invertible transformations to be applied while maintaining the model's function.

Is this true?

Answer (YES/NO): NO